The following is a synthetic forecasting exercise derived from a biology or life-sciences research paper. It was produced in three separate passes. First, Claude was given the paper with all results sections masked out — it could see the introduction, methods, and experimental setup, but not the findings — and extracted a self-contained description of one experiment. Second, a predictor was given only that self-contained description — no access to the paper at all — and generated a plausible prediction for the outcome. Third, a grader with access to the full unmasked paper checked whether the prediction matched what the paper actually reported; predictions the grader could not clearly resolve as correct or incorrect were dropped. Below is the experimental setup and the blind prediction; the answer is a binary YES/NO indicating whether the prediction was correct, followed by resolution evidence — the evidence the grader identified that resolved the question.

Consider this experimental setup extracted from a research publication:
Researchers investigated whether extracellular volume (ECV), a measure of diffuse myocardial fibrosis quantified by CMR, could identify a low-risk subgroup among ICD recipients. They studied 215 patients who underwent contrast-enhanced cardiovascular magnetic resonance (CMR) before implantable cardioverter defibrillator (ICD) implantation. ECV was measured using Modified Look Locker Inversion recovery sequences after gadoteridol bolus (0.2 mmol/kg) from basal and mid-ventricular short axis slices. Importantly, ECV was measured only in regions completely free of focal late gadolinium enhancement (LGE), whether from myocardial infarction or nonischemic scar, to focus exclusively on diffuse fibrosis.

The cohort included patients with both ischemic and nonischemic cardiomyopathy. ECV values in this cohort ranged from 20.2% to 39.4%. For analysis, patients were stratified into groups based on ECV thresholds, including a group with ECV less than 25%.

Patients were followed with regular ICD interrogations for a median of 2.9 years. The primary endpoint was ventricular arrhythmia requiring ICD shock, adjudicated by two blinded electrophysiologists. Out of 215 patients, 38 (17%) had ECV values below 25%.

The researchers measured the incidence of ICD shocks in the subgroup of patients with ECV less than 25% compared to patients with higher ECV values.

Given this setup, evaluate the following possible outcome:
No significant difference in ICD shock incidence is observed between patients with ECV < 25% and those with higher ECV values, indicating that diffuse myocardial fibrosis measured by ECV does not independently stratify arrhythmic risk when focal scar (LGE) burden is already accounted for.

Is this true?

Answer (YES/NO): NO